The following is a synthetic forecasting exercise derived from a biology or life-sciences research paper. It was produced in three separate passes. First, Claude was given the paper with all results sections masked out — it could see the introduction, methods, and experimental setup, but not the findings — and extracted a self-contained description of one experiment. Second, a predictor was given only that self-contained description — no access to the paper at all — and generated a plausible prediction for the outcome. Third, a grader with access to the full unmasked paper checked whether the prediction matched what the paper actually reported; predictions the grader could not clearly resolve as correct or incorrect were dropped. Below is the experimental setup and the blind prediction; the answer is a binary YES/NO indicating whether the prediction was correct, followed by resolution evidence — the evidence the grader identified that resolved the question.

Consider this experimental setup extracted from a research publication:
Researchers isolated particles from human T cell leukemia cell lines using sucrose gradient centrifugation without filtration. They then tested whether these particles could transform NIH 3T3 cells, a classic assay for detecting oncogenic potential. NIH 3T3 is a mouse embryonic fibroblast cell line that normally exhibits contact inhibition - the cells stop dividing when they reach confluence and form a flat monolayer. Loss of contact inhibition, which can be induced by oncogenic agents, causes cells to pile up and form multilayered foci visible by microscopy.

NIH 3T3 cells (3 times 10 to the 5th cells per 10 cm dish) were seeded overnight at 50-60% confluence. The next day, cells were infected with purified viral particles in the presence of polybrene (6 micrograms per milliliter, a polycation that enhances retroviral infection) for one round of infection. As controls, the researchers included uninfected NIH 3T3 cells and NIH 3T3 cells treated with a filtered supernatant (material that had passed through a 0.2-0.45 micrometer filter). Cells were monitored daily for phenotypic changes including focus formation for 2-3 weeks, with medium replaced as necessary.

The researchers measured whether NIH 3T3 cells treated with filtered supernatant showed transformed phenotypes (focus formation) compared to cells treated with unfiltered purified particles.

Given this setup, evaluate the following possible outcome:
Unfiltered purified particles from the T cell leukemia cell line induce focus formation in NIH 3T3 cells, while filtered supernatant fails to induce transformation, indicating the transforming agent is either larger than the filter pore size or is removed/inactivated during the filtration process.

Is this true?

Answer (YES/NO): YES